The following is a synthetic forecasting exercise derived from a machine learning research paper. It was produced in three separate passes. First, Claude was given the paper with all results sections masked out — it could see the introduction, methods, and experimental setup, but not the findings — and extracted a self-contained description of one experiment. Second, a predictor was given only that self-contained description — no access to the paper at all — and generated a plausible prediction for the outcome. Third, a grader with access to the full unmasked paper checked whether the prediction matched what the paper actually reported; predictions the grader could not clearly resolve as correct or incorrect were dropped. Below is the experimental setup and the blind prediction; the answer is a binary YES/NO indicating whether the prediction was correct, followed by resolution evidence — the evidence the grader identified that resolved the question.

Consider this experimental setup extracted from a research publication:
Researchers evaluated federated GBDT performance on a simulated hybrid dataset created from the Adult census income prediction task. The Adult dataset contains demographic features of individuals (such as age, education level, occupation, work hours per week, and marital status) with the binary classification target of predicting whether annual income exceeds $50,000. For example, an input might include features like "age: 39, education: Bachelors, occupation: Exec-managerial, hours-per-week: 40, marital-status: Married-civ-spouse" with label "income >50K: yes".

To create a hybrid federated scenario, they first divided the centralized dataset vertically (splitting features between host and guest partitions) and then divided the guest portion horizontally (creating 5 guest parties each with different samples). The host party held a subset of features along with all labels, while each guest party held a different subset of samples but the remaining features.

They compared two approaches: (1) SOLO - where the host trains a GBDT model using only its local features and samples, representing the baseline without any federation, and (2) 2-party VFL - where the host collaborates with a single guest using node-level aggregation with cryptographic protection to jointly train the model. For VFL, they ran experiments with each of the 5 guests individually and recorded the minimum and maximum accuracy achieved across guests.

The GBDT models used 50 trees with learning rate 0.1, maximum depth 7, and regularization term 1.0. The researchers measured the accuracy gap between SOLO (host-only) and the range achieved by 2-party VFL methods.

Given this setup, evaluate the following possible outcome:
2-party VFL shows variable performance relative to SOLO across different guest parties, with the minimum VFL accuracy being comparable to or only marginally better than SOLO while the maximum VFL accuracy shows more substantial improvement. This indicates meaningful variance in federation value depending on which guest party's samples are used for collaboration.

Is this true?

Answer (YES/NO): NO